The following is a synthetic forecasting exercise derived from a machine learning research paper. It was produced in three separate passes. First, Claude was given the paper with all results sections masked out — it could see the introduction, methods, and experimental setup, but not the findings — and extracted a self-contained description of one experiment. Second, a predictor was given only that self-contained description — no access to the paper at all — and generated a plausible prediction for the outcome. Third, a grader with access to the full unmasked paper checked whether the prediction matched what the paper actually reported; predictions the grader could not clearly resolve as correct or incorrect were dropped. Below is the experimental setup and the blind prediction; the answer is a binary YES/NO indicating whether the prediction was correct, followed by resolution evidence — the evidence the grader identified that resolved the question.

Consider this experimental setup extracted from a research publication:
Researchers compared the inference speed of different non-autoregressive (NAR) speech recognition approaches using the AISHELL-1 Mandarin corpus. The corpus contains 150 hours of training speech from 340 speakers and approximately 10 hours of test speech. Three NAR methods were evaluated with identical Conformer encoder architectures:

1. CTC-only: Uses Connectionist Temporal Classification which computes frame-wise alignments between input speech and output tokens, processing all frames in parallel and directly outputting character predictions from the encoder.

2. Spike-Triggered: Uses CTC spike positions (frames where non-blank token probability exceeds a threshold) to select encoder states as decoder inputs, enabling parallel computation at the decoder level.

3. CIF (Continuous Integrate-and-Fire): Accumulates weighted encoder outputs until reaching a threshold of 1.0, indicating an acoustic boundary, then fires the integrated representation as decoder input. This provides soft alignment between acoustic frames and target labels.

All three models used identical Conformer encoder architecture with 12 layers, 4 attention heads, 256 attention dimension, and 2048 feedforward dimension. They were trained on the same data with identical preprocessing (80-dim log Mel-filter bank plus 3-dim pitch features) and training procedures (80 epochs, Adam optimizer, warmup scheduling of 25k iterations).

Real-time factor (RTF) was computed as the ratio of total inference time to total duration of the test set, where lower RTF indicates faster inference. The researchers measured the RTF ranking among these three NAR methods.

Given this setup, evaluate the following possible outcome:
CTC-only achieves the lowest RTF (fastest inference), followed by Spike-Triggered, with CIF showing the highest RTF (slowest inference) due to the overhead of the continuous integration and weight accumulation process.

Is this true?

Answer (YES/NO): YES